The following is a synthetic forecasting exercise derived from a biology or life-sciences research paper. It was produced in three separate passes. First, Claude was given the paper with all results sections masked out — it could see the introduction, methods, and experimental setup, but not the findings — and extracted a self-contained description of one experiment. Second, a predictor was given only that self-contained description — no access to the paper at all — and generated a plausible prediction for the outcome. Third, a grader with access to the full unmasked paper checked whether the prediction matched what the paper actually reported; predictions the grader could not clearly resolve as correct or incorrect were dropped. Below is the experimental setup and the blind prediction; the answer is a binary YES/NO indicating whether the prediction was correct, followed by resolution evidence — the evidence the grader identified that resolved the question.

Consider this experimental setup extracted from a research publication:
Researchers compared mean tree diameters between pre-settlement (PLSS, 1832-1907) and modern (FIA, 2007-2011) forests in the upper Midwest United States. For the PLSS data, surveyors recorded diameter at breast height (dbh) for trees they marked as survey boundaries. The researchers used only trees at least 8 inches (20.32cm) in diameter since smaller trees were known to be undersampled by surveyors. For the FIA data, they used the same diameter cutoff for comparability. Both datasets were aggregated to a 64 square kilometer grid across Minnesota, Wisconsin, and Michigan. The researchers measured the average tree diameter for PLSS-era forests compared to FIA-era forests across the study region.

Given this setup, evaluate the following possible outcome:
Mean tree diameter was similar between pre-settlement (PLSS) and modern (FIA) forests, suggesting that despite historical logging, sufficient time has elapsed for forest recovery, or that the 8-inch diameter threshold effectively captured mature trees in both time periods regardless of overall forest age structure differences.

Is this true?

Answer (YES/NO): NO